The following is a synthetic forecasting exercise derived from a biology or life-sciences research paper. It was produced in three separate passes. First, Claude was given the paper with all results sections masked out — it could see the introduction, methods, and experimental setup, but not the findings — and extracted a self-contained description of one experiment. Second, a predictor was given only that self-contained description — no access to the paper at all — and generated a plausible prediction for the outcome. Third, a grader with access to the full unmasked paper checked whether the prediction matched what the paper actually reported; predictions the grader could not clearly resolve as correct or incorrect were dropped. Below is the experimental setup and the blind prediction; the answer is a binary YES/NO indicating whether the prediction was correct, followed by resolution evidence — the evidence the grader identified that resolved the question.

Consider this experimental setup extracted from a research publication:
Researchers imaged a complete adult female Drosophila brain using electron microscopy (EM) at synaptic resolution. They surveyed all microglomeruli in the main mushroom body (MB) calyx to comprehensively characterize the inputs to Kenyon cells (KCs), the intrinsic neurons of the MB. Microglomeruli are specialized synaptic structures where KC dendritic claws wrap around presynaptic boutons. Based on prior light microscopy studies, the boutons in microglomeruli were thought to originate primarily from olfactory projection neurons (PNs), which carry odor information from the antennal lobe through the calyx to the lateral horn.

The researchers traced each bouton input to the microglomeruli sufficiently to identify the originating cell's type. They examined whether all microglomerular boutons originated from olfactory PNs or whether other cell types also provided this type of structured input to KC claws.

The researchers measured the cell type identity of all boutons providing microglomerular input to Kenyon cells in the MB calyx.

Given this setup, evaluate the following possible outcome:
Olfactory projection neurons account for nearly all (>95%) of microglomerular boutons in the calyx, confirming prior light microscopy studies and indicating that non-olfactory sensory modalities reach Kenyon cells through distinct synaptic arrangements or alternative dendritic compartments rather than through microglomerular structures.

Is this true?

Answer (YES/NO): NO